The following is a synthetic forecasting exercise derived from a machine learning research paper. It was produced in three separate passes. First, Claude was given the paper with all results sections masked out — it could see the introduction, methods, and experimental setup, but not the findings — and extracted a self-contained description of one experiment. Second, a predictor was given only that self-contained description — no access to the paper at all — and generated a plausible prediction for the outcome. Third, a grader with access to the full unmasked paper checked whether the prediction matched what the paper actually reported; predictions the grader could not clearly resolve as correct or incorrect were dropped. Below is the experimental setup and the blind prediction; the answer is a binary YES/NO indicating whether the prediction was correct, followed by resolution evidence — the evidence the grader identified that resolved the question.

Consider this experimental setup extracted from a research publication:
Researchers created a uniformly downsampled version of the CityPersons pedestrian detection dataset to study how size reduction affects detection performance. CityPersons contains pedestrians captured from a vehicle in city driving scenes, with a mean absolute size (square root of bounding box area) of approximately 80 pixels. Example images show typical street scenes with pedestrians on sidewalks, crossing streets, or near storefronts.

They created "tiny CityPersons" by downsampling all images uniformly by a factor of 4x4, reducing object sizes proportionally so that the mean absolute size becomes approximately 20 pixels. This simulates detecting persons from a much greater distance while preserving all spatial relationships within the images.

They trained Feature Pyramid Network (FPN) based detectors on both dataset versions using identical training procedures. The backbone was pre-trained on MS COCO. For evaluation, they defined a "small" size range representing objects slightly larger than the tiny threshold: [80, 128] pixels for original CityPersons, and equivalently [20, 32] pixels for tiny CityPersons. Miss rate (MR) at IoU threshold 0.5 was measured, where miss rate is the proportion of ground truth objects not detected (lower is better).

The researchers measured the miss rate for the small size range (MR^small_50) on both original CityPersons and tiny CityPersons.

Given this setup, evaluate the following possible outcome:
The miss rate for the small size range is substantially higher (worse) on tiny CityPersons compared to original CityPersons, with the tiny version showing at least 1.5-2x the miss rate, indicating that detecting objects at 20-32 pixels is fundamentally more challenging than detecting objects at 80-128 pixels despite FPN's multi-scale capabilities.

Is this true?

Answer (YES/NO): YES